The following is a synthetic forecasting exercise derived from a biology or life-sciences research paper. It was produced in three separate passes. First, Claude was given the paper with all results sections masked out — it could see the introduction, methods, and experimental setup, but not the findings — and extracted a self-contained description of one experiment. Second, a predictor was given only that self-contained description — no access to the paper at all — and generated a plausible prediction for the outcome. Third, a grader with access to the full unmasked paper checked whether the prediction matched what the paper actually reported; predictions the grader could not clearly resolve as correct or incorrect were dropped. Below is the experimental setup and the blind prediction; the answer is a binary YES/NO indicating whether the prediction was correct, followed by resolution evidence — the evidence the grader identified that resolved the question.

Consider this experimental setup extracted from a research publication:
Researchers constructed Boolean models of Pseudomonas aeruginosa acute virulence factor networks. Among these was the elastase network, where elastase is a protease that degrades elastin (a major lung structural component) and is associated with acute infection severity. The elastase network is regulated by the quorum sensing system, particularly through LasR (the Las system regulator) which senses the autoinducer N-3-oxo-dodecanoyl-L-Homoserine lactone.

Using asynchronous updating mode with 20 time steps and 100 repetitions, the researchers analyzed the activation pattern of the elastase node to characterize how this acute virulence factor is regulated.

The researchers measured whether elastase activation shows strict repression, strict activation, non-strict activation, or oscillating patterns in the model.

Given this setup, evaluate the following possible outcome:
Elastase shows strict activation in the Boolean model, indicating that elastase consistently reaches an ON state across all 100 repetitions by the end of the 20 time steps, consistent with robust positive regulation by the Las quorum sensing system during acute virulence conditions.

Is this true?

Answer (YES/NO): NO